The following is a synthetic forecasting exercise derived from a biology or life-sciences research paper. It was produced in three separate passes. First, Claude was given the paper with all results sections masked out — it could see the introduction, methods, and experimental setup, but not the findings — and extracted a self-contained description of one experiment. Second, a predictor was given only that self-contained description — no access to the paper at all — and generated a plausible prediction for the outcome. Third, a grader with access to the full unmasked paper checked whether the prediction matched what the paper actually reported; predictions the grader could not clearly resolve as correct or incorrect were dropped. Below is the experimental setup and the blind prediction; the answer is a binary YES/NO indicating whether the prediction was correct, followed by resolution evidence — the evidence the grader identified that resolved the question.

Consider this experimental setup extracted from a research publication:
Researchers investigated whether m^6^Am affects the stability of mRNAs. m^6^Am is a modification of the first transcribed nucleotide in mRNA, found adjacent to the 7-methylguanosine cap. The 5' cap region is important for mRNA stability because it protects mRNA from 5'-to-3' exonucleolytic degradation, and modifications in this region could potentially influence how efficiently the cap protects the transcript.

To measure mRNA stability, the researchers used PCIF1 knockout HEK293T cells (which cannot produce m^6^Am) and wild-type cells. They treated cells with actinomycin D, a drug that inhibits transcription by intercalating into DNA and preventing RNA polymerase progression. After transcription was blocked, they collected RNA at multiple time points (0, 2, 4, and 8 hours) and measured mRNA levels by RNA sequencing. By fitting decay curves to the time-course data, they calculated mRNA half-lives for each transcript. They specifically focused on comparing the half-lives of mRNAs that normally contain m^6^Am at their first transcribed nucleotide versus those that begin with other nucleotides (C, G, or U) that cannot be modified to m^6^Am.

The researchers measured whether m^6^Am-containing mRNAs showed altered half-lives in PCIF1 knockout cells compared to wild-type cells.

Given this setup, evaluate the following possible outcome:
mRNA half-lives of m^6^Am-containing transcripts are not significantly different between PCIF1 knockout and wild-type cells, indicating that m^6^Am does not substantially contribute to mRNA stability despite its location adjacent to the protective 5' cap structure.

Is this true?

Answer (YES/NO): NO